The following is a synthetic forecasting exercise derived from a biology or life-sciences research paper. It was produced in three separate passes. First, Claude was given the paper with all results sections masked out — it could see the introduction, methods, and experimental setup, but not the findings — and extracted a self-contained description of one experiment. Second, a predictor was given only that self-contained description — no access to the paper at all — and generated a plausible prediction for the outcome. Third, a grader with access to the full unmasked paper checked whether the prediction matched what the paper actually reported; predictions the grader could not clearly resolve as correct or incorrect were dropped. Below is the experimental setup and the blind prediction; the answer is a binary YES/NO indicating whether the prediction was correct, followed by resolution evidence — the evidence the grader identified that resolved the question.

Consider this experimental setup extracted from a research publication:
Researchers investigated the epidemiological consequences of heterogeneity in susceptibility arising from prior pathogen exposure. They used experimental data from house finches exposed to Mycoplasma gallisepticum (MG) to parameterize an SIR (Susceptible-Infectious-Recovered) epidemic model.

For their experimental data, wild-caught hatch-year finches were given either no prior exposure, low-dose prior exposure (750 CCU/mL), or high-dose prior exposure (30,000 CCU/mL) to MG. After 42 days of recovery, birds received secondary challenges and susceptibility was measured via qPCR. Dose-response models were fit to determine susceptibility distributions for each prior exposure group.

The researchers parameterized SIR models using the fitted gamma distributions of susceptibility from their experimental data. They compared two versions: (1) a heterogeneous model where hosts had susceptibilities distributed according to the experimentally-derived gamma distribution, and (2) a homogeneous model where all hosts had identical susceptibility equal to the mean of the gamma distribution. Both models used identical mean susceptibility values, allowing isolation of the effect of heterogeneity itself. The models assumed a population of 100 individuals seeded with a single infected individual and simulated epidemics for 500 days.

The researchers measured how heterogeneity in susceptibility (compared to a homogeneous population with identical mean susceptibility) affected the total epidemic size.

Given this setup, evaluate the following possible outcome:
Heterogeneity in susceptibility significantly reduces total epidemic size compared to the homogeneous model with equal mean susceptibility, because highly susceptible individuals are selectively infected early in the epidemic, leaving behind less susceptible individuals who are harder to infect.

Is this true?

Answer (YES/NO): YES